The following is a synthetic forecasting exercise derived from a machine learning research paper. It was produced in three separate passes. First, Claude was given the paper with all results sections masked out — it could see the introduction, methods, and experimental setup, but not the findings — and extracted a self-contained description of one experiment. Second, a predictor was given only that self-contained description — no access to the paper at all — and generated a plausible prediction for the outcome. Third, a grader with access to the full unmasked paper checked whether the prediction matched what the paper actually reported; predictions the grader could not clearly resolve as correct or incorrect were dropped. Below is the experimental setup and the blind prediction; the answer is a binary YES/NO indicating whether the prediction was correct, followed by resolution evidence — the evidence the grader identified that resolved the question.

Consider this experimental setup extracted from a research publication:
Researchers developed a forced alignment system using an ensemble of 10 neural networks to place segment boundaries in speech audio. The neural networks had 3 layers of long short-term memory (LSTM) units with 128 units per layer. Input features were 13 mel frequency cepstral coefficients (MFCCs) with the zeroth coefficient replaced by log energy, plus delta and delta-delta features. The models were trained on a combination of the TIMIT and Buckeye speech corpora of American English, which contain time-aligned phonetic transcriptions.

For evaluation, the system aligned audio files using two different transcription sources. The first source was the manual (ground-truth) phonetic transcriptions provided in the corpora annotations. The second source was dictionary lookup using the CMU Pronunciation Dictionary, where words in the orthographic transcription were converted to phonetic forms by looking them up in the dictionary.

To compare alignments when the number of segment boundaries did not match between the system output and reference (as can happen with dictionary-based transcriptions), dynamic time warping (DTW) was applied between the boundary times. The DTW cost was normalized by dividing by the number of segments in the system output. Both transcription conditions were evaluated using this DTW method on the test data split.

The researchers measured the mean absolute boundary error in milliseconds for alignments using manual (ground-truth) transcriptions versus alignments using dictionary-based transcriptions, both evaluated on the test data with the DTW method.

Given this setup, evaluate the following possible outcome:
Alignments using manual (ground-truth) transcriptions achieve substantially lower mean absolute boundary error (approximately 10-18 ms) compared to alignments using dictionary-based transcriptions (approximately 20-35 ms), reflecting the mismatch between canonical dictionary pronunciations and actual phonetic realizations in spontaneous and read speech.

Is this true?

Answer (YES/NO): YES